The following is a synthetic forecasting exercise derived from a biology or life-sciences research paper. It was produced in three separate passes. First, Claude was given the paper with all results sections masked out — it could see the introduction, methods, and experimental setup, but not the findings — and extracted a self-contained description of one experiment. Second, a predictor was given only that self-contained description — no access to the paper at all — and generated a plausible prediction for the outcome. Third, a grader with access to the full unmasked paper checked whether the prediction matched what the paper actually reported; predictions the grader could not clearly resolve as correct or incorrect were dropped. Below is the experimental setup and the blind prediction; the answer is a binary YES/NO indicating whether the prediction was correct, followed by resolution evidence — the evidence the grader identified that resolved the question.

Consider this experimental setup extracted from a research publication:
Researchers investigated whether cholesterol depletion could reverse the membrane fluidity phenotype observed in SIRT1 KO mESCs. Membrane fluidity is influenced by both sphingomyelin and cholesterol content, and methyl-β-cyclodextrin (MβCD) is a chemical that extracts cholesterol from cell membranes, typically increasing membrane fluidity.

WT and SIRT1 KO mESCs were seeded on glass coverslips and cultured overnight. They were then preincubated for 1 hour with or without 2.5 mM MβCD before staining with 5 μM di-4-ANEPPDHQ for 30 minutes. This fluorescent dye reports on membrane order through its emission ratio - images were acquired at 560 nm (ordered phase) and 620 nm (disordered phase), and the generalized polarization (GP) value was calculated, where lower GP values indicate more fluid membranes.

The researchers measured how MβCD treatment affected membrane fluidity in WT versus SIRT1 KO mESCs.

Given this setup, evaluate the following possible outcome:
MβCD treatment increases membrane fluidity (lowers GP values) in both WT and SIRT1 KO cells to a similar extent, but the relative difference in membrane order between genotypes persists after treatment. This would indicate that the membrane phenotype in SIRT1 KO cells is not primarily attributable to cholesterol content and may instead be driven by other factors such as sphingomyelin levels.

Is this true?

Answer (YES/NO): NO